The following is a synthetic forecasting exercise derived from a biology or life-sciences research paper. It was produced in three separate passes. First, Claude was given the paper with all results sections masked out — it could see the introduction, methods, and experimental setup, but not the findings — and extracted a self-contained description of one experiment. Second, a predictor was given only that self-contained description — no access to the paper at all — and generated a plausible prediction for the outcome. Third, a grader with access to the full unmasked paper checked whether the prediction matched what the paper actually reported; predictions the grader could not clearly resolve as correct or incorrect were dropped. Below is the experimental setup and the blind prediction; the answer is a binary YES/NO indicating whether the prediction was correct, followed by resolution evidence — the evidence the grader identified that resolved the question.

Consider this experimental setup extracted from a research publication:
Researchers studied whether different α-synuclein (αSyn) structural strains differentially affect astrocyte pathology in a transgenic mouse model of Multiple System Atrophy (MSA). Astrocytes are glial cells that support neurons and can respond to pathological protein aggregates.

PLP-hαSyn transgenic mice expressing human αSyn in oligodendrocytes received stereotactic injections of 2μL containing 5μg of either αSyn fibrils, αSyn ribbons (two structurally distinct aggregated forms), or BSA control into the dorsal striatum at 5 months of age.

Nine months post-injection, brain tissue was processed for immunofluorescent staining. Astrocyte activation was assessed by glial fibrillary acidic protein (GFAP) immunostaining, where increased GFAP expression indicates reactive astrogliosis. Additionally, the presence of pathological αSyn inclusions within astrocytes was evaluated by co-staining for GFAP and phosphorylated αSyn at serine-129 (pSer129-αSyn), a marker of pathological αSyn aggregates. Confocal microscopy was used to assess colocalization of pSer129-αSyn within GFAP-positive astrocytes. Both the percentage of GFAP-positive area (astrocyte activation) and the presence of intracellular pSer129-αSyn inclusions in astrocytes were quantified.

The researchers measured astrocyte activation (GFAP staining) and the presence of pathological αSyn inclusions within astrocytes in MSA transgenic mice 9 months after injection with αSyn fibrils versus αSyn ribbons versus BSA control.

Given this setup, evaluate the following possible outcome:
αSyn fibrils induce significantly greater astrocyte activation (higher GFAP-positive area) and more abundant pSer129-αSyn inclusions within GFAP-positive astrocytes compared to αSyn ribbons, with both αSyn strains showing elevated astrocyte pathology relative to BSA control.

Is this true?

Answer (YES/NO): NO